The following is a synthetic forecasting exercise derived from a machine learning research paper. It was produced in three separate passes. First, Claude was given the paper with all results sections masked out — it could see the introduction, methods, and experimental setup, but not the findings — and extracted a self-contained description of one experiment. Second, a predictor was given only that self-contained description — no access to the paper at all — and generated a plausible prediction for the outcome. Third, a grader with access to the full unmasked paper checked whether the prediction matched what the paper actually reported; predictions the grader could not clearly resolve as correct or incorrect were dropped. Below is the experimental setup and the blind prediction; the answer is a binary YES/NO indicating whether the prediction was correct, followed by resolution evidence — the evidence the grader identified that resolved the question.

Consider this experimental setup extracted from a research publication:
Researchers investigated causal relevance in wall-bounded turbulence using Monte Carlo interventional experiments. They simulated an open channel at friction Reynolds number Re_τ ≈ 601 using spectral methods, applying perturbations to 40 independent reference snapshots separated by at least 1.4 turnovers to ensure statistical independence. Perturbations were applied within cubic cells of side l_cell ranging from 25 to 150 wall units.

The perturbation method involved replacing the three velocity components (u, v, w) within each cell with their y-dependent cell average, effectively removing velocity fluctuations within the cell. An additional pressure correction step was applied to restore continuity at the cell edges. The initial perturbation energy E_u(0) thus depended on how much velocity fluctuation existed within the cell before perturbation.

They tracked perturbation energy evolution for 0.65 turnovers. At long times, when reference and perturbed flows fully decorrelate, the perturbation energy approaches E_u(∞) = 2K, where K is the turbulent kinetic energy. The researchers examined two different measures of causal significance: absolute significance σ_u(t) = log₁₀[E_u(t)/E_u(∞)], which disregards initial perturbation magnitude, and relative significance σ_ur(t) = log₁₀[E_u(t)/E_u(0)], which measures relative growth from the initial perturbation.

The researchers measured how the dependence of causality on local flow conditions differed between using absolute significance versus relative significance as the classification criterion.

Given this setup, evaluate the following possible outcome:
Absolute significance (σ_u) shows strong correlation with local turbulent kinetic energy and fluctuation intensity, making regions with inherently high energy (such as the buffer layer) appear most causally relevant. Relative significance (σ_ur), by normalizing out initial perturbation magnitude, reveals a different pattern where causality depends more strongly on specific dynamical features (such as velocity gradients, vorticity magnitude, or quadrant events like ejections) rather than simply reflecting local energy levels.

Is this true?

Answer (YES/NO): NO